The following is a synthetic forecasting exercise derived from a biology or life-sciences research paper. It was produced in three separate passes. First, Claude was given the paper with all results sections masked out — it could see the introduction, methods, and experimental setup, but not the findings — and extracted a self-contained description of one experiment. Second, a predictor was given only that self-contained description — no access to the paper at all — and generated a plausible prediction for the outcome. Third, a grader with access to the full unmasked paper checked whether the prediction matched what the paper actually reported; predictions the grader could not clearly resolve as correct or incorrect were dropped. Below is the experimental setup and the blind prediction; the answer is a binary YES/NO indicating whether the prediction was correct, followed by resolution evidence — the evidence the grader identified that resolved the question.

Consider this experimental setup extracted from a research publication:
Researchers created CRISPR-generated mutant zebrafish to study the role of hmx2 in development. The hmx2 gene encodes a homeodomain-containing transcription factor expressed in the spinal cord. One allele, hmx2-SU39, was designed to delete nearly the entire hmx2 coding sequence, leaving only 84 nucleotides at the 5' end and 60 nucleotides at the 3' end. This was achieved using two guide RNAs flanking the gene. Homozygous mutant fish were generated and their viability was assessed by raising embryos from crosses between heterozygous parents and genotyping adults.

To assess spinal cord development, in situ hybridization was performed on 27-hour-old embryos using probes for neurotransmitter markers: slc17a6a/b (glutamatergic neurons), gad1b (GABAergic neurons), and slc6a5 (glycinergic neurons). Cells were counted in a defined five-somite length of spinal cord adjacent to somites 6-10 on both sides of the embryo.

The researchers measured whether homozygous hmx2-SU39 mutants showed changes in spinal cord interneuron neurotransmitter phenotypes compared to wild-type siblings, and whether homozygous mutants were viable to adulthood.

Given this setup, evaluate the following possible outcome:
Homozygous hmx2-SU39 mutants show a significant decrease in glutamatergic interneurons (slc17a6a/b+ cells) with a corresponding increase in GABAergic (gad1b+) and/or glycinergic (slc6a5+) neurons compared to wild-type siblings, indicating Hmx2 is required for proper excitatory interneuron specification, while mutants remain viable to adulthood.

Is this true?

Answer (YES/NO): NO